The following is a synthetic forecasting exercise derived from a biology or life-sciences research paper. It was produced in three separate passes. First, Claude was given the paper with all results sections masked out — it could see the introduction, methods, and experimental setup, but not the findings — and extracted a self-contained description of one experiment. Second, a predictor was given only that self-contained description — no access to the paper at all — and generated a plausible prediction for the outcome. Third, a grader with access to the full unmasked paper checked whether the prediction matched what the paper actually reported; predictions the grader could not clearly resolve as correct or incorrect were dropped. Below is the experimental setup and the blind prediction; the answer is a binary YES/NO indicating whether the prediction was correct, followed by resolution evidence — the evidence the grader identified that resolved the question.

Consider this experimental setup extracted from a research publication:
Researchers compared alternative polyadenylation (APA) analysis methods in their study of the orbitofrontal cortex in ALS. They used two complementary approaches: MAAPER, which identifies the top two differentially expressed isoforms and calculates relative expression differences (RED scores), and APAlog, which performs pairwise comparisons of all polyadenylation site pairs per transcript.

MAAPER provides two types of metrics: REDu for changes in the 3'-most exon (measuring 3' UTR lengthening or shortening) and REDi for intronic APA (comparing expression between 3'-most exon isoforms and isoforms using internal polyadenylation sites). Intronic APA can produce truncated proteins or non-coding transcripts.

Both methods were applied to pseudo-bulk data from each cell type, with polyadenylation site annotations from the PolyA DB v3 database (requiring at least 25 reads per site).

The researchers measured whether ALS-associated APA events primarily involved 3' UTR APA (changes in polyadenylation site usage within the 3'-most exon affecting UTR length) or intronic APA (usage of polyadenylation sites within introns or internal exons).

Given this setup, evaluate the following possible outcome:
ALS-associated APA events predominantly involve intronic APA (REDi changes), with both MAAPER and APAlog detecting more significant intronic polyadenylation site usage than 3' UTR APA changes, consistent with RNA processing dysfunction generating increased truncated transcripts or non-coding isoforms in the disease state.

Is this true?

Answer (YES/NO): NO